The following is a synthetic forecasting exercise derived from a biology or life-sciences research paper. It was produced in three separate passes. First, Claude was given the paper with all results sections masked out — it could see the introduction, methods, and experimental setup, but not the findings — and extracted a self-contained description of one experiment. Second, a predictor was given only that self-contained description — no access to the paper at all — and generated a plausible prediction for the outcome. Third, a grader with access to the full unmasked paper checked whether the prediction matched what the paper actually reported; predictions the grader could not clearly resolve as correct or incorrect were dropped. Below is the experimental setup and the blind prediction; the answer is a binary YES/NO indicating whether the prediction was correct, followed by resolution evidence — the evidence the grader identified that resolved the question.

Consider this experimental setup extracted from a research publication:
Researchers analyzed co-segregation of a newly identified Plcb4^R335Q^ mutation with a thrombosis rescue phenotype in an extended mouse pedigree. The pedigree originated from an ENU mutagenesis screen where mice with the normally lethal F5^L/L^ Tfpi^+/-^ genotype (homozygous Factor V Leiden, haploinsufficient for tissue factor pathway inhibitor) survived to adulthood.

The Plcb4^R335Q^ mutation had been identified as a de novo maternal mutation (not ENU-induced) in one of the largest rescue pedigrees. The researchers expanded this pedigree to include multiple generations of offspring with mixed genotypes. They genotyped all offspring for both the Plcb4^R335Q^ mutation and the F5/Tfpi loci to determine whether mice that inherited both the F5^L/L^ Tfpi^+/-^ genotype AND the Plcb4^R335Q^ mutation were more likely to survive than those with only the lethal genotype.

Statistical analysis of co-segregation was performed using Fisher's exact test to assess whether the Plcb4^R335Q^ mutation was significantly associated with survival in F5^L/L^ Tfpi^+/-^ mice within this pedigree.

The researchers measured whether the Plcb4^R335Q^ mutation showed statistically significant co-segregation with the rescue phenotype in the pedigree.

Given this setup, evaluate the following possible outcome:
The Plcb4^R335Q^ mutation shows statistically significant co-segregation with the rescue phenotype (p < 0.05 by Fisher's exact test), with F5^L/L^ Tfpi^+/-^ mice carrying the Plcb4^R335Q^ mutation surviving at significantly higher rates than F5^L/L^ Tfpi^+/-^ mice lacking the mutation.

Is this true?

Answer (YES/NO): YES